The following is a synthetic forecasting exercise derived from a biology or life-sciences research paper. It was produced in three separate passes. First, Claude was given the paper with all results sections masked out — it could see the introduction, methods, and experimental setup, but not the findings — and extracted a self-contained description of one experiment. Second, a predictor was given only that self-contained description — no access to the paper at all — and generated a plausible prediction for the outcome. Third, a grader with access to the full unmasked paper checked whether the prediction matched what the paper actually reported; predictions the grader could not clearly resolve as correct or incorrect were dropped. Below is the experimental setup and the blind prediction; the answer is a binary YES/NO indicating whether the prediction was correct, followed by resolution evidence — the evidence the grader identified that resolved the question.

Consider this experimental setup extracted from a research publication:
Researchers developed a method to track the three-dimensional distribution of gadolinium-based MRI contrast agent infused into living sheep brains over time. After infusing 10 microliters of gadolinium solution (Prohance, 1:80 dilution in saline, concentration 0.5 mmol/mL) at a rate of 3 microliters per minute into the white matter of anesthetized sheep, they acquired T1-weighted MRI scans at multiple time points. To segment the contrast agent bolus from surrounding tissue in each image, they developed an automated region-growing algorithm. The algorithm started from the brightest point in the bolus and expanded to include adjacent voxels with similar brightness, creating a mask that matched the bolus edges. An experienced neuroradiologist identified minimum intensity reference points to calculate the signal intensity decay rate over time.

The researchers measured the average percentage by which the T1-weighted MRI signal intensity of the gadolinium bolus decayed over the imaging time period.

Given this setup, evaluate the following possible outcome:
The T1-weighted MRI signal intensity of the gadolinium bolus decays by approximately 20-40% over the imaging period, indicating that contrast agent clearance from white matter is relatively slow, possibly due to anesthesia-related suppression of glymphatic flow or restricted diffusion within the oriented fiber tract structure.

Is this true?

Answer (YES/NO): YES